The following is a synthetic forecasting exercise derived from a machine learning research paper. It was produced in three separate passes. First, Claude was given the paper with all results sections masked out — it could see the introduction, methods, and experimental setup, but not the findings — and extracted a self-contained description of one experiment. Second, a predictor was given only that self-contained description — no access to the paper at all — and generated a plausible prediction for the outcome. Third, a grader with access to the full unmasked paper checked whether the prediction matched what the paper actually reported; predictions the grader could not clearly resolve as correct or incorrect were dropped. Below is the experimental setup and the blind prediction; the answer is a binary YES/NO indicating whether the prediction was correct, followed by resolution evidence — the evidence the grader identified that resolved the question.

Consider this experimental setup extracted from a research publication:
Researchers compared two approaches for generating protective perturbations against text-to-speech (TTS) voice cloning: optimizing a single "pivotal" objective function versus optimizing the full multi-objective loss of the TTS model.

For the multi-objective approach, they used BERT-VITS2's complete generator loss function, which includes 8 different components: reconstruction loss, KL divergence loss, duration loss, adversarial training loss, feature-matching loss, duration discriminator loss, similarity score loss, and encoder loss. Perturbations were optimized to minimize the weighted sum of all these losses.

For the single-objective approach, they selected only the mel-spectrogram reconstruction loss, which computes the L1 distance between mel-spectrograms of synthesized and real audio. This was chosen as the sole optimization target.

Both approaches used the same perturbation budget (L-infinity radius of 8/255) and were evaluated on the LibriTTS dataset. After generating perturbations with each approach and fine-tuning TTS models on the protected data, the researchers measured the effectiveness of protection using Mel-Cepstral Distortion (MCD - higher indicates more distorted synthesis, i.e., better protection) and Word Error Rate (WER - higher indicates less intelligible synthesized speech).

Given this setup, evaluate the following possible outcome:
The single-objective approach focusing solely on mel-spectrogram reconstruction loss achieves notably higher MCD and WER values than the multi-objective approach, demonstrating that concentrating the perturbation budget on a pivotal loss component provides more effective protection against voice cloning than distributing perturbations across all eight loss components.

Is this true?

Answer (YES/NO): YES